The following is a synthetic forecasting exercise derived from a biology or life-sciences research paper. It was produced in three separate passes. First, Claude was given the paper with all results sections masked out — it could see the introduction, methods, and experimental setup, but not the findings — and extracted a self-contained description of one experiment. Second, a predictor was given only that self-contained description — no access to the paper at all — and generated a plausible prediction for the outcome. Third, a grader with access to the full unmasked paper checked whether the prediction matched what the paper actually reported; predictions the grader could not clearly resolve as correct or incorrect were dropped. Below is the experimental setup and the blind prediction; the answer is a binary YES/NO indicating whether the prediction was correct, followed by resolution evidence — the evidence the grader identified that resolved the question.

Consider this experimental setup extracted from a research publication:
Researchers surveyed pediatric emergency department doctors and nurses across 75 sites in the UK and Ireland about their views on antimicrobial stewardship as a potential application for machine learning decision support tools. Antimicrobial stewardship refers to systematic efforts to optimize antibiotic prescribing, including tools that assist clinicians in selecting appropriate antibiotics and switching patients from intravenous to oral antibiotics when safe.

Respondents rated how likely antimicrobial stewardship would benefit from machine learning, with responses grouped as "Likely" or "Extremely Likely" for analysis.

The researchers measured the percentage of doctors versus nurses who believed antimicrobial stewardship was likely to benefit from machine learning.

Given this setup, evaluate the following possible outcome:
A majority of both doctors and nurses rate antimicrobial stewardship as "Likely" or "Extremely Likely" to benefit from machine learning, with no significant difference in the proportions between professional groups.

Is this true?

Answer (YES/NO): NO